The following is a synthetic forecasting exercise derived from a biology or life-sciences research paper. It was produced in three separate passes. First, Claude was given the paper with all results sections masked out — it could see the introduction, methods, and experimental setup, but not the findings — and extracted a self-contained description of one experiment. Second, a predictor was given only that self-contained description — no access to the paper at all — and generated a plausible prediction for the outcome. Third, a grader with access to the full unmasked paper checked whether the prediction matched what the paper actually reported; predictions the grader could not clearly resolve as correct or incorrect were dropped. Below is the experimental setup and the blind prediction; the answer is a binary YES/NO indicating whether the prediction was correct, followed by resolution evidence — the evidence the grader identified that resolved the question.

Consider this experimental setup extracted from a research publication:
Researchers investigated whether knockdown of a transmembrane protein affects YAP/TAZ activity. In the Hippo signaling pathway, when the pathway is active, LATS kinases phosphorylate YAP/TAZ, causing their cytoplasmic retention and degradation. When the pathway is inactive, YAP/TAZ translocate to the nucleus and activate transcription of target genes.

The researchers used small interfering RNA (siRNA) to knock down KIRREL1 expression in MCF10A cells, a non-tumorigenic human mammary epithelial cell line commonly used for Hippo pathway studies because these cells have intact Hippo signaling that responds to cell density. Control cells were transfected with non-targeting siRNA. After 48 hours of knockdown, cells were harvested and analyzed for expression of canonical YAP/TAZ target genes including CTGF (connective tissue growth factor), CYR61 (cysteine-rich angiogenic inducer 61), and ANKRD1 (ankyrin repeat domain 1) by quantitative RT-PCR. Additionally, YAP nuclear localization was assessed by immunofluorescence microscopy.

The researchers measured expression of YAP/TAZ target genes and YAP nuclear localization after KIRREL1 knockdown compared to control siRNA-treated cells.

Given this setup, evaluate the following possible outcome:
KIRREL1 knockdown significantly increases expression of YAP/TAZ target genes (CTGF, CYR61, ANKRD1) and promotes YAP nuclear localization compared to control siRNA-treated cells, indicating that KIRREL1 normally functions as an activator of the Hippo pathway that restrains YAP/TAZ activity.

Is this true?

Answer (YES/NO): YES